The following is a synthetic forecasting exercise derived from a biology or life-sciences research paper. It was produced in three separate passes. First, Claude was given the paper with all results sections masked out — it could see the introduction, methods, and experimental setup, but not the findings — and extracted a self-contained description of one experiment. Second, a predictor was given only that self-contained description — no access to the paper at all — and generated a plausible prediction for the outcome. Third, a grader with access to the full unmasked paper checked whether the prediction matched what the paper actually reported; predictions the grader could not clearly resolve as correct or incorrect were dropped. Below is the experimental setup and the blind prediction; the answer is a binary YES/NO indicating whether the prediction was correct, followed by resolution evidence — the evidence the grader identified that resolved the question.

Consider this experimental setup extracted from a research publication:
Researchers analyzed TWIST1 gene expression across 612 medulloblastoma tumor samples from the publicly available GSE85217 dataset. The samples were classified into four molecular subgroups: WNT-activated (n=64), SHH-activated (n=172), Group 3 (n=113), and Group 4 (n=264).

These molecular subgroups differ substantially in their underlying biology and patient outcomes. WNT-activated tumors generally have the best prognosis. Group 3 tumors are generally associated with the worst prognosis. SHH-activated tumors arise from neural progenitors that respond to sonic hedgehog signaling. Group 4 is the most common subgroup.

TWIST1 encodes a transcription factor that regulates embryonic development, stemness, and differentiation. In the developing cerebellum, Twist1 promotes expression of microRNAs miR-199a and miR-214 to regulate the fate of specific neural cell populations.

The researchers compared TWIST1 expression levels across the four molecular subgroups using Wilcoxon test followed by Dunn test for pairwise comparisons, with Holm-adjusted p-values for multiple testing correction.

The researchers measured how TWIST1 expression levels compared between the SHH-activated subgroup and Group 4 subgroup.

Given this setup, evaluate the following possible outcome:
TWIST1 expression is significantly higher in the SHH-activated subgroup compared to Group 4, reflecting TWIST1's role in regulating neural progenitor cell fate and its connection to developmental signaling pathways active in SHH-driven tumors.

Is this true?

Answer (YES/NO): NO